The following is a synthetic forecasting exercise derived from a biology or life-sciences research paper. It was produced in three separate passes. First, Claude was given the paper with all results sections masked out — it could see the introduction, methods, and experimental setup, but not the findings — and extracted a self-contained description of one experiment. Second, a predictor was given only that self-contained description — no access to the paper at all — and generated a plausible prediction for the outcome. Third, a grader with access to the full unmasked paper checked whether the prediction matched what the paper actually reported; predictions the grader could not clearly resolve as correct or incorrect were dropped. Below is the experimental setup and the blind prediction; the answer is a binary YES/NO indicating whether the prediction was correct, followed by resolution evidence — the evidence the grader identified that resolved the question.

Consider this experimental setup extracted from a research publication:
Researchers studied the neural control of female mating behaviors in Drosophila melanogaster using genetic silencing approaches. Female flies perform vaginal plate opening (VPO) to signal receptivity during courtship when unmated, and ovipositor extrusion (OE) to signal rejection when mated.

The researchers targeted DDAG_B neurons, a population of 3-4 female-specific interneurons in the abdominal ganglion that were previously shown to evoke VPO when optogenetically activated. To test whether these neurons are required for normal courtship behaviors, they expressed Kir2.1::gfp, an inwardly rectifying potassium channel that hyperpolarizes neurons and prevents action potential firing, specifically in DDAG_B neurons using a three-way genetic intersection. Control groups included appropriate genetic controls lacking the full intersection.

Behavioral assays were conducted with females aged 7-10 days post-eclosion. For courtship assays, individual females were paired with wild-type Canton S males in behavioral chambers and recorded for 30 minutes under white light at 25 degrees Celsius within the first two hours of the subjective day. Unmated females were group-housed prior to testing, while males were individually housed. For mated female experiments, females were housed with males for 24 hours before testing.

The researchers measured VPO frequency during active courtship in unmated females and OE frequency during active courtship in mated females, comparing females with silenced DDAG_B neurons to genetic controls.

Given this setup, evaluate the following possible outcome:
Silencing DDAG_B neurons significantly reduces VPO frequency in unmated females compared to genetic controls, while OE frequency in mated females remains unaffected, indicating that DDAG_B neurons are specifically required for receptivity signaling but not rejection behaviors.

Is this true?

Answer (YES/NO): NO